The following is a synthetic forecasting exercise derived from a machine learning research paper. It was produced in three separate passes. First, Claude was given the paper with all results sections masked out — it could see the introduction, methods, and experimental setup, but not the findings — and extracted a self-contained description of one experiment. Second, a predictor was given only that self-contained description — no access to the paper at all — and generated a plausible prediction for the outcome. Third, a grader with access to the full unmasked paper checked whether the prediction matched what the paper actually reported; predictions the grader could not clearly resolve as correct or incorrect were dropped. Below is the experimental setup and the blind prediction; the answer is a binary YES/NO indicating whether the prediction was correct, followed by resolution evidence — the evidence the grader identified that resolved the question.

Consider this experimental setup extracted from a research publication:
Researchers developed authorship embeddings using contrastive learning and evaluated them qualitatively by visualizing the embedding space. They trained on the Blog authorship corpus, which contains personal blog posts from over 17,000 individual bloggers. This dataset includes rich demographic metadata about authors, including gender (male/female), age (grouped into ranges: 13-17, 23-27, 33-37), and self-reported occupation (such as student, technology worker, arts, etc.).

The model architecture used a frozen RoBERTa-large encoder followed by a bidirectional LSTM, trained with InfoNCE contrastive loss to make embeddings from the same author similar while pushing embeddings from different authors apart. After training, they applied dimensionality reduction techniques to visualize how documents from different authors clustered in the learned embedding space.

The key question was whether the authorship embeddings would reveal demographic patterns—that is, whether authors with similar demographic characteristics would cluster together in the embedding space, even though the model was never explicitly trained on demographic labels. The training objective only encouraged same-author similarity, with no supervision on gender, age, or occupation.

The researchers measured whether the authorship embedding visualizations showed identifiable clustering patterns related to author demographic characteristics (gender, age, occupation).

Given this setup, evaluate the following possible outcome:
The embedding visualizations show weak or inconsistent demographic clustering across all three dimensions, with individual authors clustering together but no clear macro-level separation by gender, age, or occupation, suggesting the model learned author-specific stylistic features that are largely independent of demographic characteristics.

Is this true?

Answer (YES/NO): NO